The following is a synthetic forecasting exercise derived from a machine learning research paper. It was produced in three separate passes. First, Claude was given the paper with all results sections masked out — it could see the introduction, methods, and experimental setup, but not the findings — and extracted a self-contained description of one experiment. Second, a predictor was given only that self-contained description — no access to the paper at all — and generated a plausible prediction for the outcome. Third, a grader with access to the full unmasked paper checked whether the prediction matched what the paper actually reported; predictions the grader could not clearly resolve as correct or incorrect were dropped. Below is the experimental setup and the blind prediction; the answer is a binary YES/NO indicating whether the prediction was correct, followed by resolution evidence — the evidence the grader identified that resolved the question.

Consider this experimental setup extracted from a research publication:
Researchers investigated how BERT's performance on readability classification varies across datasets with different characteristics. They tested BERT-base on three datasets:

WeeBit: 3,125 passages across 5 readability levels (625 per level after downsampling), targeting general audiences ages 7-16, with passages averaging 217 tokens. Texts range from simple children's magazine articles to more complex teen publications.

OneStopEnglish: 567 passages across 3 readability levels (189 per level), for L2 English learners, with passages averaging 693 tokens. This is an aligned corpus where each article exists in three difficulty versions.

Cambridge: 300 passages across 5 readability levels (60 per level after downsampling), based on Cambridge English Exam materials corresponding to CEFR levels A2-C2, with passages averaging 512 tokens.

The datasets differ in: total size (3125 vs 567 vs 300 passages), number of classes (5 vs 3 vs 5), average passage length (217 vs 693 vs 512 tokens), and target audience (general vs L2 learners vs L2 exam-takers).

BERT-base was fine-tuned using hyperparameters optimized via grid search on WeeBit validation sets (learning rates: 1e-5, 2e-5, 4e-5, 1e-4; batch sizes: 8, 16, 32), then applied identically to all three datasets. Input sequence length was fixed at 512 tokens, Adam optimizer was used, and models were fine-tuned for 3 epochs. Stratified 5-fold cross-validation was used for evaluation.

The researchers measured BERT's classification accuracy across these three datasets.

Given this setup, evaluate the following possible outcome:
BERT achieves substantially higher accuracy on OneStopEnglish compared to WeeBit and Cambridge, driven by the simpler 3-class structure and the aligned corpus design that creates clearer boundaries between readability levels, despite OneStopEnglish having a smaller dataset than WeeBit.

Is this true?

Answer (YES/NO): NO